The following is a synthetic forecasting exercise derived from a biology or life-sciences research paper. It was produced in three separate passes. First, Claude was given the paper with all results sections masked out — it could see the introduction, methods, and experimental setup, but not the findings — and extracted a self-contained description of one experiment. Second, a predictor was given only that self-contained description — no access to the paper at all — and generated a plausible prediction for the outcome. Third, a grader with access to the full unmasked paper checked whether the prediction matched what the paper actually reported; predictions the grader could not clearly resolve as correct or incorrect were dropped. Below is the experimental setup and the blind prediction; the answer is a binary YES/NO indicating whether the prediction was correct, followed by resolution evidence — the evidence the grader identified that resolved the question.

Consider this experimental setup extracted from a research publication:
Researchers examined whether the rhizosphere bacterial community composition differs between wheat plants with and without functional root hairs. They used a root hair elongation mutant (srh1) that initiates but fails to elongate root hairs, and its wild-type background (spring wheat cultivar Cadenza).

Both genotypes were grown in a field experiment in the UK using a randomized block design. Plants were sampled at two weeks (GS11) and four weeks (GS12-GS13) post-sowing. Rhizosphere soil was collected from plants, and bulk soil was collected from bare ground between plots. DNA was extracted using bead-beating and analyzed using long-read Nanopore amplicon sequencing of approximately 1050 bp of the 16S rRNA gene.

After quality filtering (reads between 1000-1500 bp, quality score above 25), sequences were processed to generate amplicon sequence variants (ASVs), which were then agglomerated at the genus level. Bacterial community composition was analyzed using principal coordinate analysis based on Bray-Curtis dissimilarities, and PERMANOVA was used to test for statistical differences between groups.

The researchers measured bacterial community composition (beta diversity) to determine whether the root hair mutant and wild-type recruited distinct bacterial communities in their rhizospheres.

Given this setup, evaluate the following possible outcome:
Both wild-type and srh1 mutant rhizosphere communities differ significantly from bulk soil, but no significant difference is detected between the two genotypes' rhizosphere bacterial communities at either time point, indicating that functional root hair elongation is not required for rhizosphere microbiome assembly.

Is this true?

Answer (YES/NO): NO